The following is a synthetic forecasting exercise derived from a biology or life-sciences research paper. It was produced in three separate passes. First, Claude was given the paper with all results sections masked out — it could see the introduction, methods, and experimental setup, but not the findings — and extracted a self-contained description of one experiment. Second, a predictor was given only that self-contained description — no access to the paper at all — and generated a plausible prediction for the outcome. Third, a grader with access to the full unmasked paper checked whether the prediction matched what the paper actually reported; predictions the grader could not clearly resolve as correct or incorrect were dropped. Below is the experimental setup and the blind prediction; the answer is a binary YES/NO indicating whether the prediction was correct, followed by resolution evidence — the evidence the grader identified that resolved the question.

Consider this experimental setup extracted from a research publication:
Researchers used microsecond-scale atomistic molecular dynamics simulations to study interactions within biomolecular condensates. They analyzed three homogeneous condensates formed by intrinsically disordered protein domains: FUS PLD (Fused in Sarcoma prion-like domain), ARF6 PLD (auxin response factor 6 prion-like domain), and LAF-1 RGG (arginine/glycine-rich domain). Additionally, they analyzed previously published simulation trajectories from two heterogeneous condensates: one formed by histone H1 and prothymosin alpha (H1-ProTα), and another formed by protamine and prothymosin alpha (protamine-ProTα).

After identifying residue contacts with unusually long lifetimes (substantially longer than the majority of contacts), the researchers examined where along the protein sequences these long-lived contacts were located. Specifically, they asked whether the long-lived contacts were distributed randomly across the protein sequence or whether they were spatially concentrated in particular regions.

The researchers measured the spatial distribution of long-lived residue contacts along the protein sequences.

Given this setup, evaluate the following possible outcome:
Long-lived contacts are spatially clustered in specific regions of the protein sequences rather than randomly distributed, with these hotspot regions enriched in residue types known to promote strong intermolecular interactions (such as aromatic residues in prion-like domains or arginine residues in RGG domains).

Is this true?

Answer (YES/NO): YES